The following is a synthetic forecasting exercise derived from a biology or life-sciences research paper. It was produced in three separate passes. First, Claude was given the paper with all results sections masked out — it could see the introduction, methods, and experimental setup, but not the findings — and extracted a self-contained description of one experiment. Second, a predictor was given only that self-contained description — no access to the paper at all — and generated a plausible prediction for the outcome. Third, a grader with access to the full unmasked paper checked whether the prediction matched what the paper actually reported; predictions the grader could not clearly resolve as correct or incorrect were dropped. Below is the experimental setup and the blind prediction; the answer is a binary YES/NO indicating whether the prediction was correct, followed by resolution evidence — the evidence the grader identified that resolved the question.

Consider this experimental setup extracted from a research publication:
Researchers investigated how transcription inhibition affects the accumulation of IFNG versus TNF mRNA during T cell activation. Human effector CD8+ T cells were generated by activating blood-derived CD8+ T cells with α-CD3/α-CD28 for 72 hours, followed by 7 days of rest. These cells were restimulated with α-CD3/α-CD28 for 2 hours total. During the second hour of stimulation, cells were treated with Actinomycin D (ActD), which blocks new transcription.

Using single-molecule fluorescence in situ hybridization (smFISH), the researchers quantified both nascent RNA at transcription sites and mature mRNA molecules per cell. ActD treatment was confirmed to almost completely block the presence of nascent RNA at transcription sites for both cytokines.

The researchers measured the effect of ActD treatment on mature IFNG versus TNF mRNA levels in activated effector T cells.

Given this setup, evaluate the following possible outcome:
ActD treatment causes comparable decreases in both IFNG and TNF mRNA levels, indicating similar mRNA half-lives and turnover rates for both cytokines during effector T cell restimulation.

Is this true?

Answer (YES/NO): NO